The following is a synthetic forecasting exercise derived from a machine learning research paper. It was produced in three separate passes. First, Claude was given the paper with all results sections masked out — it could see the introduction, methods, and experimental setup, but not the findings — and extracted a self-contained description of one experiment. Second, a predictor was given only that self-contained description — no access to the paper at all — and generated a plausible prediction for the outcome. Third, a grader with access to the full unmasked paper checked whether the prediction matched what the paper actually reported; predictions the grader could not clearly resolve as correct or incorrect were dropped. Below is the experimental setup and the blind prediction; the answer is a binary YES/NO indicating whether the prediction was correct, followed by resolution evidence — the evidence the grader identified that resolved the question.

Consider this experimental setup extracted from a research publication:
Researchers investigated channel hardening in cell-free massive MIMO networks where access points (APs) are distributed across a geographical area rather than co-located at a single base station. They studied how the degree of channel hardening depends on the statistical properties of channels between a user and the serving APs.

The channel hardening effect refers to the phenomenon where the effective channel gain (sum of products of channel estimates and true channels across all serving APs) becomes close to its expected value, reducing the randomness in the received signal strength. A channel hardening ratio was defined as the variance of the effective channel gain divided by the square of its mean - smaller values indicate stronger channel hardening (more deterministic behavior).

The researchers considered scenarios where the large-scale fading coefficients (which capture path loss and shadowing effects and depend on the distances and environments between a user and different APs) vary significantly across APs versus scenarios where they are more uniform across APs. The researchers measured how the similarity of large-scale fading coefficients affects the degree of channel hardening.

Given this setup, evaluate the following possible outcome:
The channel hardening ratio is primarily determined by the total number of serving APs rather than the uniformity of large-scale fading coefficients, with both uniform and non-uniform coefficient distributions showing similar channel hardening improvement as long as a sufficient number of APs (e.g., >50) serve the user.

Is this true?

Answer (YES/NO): NO